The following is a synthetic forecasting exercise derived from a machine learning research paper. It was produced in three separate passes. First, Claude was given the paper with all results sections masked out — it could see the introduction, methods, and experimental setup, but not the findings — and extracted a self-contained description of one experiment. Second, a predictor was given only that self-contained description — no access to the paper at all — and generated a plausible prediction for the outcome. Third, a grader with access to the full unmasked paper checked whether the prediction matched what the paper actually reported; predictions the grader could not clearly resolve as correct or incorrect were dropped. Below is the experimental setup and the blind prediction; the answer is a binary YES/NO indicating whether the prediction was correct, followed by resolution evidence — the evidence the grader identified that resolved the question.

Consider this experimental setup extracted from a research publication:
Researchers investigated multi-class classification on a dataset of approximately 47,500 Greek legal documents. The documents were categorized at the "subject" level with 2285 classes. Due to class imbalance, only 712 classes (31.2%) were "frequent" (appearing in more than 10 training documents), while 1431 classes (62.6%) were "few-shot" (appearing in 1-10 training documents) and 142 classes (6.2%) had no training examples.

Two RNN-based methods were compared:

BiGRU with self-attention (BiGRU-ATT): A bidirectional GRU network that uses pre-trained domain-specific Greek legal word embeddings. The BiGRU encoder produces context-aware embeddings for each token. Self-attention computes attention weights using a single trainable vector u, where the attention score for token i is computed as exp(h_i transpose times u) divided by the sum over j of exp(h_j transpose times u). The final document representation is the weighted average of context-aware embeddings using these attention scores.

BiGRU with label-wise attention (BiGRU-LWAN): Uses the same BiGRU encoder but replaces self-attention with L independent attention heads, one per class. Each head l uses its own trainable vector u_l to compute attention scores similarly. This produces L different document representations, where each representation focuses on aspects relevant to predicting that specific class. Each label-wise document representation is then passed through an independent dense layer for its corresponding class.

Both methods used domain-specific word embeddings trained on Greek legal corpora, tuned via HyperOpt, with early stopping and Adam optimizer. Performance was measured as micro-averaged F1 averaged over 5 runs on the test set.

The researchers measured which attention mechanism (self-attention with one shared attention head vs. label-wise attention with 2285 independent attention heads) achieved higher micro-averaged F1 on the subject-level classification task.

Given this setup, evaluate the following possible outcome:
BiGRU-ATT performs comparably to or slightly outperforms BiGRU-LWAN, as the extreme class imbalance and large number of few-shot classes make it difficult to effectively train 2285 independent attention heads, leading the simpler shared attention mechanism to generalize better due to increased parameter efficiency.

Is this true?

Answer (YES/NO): NO